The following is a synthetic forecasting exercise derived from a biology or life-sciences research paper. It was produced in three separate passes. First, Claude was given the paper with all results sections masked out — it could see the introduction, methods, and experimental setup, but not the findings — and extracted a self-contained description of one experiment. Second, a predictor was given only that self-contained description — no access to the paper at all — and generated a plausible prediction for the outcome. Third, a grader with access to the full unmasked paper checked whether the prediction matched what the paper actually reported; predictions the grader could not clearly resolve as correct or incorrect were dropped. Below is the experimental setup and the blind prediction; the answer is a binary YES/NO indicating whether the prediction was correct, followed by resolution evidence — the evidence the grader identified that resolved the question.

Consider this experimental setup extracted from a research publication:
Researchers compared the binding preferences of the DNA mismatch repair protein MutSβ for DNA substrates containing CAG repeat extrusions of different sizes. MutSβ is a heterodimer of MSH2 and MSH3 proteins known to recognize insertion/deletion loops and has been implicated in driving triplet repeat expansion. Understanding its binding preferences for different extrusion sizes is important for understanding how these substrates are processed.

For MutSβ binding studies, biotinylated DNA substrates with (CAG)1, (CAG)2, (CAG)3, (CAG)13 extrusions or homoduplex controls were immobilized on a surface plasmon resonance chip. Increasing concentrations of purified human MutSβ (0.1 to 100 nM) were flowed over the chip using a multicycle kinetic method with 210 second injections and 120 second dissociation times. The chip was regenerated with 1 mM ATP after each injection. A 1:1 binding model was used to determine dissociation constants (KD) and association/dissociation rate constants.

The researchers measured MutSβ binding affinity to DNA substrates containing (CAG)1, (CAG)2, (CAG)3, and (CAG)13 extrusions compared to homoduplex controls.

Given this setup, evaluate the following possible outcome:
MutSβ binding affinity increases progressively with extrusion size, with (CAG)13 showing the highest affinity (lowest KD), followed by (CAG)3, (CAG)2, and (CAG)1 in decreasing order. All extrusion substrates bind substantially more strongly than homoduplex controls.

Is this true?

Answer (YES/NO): NO